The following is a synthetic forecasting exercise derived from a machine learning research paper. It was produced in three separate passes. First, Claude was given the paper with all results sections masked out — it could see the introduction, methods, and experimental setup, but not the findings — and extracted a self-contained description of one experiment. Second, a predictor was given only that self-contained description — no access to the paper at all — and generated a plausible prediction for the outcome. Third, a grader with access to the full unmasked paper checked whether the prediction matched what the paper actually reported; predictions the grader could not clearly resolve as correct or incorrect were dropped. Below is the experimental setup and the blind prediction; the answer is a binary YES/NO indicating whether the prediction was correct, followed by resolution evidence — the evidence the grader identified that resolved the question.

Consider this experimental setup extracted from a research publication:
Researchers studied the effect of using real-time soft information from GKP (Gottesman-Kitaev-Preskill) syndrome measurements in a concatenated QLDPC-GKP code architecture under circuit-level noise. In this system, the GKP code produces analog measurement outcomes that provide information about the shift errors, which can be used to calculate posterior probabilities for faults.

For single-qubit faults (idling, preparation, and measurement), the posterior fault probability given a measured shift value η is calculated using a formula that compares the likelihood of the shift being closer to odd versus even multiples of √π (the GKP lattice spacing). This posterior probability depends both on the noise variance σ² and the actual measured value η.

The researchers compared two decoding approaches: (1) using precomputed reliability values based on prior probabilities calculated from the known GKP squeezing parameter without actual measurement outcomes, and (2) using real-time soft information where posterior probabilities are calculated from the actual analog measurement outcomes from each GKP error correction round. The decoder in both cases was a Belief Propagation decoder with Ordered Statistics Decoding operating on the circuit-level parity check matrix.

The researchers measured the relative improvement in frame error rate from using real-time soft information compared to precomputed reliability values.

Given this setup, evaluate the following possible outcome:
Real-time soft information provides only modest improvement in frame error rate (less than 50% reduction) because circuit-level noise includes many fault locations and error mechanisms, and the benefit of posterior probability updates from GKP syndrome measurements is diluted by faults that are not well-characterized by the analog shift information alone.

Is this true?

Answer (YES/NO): NO